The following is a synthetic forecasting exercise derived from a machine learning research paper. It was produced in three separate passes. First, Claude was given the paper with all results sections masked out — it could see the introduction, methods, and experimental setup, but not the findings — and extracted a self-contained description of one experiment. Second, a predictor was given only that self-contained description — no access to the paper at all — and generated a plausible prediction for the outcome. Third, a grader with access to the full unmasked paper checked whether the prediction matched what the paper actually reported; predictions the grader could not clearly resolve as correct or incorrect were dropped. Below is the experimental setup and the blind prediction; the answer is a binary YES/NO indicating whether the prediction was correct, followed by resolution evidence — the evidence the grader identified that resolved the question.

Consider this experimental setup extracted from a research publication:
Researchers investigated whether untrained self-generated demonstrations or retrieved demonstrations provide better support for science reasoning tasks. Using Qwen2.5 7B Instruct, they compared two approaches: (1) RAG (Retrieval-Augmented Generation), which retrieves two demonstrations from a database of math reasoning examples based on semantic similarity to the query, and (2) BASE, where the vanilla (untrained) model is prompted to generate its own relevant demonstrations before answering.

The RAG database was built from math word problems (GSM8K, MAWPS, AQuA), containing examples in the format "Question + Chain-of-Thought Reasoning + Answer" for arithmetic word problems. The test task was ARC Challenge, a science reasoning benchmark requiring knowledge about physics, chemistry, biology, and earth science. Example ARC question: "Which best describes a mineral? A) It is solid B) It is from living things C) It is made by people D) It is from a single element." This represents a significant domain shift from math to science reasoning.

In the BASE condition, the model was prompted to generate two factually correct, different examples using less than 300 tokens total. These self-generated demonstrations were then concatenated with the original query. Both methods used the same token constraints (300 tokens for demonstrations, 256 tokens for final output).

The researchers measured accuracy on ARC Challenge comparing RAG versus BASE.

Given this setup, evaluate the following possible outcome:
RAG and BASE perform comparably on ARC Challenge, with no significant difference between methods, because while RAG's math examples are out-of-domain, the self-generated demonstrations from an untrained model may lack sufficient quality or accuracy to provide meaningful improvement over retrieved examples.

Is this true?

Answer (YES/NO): NO